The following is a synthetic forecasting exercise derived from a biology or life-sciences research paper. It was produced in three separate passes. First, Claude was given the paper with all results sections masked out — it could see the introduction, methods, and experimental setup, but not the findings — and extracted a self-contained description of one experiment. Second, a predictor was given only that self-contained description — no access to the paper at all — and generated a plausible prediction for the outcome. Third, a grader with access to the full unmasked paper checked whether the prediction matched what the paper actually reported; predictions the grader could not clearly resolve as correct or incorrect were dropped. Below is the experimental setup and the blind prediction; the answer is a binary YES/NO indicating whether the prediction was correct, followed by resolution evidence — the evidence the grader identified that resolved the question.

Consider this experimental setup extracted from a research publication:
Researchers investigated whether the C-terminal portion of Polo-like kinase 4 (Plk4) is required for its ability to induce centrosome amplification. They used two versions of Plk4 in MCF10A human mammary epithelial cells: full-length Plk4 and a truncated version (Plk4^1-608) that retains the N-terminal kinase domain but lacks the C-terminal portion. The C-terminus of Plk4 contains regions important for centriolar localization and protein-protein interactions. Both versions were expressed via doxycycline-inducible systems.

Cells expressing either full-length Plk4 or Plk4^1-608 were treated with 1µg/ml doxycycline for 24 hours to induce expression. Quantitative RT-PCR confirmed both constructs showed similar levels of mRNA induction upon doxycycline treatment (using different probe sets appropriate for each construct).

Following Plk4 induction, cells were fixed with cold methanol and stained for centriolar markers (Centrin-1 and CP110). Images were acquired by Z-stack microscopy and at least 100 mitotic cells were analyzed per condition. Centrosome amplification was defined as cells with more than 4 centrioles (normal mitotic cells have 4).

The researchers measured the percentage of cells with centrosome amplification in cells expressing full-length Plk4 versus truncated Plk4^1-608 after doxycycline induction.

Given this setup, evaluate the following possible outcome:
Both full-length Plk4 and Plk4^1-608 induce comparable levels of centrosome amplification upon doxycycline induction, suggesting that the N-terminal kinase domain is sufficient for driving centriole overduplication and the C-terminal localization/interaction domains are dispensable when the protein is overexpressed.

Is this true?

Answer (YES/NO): NO